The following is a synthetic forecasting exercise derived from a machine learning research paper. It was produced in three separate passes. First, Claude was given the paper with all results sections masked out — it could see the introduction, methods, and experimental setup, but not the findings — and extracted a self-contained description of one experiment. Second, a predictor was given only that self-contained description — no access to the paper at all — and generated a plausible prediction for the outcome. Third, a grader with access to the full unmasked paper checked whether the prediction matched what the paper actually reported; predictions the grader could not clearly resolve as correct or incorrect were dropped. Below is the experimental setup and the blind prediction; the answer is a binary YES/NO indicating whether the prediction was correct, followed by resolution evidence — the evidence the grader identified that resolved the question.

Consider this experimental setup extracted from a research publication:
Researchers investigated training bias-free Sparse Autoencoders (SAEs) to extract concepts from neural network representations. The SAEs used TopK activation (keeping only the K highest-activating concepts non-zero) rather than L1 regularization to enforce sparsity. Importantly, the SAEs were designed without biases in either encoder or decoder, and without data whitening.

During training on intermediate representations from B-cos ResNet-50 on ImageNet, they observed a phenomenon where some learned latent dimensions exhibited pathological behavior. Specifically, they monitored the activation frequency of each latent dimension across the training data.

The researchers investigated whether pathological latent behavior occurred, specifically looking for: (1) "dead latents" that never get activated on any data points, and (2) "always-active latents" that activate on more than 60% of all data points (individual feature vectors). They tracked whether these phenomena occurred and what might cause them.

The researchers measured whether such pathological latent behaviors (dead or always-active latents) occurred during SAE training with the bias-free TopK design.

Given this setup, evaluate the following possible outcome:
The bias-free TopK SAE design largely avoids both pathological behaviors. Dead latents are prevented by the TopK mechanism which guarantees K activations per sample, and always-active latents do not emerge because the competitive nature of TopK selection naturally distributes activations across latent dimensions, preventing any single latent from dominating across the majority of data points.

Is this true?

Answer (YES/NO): NO